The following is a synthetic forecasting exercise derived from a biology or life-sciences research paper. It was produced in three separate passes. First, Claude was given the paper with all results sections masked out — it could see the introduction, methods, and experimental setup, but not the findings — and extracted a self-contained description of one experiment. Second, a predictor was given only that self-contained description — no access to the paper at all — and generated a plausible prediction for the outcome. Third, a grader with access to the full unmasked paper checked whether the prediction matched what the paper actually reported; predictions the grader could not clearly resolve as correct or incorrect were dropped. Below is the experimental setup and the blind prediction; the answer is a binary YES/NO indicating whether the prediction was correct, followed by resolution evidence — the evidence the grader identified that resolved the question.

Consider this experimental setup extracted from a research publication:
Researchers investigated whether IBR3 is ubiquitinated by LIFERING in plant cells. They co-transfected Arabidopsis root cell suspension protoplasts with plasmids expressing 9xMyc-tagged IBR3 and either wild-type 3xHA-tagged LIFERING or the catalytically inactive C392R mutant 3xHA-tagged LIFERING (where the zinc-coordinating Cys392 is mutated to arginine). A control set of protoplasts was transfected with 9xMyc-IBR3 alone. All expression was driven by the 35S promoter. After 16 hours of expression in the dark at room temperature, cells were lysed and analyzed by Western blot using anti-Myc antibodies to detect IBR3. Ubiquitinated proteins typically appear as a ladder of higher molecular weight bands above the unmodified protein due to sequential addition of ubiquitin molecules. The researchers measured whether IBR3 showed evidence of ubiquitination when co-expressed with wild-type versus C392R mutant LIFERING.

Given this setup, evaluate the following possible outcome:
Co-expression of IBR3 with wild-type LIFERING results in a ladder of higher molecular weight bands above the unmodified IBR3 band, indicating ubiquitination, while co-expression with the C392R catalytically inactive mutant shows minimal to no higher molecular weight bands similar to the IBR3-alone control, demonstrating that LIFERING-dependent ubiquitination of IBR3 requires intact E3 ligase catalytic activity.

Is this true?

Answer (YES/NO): YES